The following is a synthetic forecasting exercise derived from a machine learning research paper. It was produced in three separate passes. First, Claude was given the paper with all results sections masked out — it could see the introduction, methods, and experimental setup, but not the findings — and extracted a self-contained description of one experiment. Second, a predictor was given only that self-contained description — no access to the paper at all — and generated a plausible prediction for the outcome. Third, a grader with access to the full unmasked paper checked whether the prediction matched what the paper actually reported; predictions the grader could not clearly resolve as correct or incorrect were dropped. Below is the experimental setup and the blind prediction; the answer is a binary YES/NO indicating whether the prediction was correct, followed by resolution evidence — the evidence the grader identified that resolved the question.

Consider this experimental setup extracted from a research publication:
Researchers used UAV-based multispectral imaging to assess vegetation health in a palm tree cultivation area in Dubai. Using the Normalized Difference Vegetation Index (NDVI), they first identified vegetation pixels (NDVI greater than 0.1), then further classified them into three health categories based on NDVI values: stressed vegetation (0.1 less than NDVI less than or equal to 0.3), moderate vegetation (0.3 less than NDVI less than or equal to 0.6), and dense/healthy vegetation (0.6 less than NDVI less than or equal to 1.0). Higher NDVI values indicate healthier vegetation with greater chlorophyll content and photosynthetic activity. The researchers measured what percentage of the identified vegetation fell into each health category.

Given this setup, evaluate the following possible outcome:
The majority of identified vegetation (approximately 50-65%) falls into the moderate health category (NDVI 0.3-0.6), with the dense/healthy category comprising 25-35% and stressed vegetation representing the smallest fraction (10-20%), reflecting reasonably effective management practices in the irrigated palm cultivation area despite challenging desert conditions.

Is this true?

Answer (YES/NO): NO